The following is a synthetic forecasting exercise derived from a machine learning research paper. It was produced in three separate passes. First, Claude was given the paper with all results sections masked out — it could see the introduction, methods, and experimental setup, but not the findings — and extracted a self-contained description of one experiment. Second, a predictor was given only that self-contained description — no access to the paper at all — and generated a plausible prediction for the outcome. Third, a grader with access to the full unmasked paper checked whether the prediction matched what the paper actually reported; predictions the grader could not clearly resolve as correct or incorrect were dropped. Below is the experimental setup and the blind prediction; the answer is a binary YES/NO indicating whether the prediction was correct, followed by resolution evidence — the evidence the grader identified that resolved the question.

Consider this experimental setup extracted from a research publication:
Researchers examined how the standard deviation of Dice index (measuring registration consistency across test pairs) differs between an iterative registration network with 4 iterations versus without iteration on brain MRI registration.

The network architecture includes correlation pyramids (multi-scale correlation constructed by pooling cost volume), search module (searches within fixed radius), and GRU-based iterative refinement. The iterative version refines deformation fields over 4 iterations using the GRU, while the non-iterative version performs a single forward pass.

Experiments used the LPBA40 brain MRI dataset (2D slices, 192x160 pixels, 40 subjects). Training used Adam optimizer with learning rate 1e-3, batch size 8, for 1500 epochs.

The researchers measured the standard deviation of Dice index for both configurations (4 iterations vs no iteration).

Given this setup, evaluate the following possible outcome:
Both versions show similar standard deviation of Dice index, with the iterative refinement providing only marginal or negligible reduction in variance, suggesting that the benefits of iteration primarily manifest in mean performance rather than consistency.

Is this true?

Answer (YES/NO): NO